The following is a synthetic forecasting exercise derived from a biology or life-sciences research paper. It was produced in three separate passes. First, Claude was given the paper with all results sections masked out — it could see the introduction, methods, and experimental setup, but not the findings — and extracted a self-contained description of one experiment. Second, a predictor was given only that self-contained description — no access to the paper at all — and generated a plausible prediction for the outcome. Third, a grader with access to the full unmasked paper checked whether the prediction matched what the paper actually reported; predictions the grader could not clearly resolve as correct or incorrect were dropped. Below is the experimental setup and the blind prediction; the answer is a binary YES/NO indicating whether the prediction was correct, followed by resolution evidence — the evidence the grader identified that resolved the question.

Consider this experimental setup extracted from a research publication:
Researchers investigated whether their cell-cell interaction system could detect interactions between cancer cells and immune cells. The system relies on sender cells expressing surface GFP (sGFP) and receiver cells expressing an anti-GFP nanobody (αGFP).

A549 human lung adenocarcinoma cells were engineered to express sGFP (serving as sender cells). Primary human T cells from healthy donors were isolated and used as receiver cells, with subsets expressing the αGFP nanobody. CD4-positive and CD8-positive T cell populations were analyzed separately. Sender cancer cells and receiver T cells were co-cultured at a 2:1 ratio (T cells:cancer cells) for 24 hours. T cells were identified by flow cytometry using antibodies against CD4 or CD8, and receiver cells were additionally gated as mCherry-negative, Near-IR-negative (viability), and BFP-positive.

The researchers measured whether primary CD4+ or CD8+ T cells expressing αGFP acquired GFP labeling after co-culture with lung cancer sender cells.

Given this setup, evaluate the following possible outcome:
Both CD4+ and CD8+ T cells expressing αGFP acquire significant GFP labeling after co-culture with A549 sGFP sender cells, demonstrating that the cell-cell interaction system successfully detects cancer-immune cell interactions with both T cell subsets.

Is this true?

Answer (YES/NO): YES